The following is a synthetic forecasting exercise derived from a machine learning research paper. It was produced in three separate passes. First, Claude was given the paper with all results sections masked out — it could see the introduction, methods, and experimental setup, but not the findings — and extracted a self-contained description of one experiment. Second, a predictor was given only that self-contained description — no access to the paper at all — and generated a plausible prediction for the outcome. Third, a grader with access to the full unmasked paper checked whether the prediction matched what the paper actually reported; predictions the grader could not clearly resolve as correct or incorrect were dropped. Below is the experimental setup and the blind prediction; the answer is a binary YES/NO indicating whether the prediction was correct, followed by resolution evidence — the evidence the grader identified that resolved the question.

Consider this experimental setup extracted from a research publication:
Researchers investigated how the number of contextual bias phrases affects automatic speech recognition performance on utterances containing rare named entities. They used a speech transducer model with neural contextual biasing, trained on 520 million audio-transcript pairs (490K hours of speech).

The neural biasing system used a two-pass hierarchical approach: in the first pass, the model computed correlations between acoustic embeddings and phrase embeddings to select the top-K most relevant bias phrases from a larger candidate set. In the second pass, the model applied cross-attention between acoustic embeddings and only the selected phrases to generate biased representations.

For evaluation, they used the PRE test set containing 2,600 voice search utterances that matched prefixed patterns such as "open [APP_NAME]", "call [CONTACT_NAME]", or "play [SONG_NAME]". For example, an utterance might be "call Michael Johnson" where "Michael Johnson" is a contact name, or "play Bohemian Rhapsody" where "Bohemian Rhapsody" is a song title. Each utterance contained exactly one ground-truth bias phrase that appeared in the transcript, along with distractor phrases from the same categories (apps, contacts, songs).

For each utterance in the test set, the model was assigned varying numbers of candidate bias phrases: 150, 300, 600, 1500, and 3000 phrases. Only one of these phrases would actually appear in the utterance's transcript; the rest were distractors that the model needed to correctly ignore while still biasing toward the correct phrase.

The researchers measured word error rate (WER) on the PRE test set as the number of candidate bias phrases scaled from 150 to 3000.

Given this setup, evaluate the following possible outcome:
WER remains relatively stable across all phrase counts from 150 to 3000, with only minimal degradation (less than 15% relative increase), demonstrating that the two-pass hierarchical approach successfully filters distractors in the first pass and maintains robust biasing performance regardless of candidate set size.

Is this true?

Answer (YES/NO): NO